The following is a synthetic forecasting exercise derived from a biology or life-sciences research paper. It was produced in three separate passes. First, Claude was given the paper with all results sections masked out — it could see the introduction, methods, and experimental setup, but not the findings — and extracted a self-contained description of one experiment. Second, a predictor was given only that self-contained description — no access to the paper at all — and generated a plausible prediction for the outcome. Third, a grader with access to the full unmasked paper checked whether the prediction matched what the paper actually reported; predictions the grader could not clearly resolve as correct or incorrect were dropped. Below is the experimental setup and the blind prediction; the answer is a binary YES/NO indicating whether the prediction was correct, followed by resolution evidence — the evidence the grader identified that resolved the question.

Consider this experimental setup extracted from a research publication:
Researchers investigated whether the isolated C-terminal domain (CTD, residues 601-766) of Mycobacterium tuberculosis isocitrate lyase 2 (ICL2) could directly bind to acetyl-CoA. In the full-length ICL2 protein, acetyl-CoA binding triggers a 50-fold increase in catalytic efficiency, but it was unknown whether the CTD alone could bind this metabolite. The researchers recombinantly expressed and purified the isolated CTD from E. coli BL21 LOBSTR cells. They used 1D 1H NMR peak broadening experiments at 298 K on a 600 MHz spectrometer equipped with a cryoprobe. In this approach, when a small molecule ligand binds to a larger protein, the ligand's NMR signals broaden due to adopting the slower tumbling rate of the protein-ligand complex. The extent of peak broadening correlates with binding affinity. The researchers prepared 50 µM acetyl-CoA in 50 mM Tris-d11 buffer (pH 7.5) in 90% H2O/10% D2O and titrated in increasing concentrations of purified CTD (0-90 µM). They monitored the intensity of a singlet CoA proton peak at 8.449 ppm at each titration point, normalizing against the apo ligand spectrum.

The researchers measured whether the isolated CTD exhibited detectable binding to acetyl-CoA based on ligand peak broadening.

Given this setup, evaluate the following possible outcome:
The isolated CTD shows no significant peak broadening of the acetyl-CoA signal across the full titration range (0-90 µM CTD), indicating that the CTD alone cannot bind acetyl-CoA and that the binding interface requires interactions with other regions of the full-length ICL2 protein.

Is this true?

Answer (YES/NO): NO